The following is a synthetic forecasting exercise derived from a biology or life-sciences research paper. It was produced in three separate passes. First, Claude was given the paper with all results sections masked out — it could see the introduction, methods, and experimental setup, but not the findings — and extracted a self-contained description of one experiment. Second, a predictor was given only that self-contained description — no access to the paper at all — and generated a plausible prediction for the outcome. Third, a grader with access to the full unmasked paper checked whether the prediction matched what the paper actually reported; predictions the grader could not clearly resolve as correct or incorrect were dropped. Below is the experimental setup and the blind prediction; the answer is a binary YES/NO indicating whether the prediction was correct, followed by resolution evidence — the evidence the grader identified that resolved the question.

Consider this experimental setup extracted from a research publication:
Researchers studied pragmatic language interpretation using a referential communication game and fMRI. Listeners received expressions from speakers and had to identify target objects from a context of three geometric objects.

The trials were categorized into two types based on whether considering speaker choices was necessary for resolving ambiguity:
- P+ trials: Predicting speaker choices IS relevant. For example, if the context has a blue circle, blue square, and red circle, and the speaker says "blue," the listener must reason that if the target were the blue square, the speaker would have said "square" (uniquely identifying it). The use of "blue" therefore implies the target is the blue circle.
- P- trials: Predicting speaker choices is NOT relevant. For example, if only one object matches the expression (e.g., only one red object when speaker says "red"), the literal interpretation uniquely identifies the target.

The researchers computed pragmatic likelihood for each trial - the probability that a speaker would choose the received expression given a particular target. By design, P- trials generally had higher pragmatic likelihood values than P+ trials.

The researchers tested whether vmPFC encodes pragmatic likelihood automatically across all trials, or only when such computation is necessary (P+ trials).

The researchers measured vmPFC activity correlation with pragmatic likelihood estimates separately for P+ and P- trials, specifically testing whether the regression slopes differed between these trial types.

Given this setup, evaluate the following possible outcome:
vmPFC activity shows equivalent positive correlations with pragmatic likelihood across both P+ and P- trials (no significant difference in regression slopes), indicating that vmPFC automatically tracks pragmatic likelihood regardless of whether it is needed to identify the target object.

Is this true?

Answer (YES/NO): YES